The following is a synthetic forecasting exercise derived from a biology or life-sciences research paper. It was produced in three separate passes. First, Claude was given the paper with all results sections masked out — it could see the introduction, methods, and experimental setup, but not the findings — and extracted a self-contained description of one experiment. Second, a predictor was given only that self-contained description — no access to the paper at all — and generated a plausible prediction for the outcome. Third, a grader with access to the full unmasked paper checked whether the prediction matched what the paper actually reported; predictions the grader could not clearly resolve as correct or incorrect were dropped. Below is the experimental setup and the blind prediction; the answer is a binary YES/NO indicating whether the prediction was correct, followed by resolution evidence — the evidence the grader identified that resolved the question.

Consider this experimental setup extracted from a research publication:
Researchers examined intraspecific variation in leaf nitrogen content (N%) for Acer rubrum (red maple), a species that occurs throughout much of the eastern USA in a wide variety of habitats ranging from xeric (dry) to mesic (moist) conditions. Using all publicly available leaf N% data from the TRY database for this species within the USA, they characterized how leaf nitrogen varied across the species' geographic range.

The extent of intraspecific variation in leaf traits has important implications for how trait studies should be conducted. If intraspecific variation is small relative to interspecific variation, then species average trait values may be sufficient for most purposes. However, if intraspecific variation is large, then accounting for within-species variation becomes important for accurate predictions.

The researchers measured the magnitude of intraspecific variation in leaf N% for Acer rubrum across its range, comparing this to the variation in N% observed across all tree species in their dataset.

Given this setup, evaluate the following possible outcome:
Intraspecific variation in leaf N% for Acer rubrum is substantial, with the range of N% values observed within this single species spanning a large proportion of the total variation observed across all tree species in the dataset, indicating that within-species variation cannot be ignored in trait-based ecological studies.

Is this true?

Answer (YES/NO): YES